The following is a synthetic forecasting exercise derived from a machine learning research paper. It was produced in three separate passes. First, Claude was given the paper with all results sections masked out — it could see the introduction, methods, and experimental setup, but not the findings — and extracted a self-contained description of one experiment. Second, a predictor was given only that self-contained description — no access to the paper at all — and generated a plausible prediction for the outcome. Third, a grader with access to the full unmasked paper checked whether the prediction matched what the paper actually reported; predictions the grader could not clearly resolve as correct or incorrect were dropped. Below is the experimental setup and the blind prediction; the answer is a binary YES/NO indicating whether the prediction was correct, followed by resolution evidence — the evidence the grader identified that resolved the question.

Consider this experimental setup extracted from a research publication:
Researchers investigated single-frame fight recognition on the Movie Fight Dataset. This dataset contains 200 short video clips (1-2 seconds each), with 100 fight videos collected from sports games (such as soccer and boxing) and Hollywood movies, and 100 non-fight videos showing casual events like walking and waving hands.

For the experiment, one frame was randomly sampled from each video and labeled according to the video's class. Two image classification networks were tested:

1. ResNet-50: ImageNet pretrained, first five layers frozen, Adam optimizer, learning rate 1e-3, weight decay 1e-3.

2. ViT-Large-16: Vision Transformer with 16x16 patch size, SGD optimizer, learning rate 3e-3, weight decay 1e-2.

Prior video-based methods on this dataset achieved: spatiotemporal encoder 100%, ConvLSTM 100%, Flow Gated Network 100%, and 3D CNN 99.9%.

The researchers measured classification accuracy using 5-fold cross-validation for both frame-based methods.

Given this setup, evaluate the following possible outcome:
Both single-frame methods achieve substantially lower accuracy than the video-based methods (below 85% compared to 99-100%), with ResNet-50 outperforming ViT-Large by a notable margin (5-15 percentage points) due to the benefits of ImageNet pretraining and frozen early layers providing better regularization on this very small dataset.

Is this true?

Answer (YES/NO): NO